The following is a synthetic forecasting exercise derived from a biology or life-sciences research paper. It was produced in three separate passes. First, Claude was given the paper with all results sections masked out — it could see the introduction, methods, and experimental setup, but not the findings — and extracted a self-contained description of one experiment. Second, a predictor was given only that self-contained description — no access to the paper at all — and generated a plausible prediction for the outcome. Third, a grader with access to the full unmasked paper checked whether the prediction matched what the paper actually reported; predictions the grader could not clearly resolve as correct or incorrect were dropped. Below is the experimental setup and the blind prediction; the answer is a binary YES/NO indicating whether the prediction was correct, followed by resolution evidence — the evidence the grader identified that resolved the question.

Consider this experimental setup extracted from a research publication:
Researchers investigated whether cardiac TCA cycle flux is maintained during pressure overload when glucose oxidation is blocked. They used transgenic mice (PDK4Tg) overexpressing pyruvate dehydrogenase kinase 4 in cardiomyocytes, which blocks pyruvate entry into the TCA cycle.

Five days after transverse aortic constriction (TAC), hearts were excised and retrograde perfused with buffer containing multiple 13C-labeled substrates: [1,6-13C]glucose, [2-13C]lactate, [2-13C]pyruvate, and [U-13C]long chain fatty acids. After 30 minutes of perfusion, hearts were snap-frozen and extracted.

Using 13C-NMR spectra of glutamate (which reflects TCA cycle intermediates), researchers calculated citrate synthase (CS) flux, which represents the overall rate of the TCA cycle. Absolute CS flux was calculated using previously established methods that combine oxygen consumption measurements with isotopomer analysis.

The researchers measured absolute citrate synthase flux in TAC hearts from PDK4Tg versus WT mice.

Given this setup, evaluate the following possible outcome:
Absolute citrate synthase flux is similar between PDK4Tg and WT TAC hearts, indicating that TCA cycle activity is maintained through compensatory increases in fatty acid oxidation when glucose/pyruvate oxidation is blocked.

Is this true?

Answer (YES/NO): NO